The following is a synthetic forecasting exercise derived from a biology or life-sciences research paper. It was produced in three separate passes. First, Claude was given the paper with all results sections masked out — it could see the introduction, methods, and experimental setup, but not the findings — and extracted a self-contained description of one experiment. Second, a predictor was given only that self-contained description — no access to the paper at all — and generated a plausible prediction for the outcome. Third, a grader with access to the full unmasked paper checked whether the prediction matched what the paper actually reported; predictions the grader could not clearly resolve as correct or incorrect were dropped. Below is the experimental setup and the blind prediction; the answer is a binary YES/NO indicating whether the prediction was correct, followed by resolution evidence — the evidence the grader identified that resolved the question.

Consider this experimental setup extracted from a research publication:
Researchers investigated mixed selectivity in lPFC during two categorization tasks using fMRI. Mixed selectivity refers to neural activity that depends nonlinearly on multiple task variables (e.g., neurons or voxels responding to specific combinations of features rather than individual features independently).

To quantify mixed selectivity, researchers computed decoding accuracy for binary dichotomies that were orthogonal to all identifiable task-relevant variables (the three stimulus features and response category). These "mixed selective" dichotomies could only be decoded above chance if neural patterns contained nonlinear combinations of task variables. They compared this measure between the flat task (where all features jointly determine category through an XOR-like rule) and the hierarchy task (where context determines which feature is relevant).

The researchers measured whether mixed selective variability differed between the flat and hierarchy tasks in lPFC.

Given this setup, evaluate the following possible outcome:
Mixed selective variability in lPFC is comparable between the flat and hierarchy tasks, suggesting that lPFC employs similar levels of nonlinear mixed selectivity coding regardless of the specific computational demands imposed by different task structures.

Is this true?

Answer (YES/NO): NO